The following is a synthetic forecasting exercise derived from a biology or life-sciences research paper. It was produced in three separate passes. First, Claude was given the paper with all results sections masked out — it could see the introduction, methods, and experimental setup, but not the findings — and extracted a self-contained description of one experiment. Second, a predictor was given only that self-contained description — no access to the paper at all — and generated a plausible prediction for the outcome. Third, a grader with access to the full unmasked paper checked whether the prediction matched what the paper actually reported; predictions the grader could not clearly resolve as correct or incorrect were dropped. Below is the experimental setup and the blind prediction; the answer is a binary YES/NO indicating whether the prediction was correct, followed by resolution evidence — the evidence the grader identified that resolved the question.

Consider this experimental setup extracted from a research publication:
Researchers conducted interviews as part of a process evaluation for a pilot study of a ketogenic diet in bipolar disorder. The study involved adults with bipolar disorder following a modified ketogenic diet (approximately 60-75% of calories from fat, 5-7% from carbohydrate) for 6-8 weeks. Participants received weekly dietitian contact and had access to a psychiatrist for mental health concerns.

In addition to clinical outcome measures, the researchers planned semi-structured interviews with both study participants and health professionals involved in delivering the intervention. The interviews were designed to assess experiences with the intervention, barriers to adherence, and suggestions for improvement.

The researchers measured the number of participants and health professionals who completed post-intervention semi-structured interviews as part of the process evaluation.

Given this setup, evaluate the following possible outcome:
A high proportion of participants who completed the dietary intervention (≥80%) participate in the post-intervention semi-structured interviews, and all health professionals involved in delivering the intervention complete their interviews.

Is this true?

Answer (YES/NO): NO